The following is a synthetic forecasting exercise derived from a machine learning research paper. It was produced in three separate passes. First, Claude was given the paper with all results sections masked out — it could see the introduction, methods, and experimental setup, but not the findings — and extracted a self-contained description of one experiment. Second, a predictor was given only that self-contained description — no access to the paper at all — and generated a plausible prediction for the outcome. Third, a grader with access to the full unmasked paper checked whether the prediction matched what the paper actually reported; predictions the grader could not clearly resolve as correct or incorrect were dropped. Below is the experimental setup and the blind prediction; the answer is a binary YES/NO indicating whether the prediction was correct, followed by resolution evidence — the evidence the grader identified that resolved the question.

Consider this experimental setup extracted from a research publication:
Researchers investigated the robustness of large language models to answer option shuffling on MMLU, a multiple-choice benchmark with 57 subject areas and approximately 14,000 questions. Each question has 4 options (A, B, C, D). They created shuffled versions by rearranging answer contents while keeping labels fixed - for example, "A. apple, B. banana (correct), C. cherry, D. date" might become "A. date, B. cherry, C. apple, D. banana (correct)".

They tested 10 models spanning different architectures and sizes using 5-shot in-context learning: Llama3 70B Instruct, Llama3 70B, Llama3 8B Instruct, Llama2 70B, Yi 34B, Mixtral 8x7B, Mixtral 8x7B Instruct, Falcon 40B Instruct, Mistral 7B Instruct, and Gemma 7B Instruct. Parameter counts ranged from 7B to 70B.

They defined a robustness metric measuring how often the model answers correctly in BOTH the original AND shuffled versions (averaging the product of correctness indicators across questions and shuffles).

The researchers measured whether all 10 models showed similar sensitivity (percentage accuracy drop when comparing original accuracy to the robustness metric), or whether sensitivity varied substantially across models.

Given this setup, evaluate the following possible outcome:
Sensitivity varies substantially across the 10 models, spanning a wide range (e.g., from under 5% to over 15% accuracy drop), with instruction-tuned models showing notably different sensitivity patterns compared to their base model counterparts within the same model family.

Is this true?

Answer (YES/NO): NO